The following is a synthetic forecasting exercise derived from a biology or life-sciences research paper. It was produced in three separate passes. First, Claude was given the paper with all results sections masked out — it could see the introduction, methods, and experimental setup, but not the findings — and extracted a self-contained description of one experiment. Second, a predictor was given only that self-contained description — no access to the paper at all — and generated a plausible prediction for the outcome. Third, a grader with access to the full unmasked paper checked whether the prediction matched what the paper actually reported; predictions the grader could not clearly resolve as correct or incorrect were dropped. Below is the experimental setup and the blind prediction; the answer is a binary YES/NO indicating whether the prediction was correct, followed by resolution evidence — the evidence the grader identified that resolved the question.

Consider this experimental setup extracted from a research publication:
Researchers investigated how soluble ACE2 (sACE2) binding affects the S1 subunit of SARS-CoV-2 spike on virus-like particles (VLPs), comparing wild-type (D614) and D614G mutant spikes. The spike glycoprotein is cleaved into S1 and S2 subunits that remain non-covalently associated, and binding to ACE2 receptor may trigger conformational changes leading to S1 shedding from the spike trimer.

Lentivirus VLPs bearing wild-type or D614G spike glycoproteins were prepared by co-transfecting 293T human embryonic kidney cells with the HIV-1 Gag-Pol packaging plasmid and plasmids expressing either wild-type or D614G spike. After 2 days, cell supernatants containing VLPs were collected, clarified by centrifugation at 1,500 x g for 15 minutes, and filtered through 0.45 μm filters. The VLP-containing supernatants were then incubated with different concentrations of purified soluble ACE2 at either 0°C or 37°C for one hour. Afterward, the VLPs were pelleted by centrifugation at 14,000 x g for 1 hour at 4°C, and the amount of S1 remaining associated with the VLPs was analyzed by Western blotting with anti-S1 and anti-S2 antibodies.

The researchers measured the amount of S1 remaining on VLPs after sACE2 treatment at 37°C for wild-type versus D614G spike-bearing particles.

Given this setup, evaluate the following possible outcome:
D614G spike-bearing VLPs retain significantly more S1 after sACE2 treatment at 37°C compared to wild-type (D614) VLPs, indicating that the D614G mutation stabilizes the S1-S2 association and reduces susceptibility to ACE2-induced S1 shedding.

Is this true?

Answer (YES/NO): NO